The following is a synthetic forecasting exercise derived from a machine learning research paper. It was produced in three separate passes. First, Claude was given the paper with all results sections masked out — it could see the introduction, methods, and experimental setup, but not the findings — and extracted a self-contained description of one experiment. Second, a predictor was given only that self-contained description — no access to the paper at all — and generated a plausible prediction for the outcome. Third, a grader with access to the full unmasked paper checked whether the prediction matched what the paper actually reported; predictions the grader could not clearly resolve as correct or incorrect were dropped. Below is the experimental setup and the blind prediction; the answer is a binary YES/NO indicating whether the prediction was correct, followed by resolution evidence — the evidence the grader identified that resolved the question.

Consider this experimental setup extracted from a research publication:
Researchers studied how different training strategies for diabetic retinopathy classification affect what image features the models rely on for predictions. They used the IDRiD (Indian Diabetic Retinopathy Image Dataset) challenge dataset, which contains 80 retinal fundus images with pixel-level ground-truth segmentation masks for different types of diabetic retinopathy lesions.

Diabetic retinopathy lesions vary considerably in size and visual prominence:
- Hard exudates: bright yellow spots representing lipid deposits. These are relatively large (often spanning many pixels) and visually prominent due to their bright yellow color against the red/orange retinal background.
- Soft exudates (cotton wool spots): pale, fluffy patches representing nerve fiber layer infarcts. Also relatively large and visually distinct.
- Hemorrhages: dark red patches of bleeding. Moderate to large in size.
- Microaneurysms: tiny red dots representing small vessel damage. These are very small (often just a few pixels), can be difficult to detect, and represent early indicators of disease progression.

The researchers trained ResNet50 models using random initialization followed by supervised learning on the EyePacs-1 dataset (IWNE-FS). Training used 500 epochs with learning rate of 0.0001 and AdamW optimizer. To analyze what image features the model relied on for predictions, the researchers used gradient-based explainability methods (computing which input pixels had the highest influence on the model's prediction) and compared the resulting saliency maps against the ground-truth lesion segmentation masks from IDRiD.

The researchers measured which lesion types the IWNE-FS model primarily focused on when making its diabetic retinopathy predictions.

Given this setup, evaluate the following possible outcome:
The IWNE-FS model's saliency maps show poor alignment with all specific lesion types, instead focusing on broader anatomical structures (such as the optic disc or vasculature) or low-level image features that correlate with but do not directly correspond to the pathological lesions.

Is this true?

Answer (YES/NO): NO